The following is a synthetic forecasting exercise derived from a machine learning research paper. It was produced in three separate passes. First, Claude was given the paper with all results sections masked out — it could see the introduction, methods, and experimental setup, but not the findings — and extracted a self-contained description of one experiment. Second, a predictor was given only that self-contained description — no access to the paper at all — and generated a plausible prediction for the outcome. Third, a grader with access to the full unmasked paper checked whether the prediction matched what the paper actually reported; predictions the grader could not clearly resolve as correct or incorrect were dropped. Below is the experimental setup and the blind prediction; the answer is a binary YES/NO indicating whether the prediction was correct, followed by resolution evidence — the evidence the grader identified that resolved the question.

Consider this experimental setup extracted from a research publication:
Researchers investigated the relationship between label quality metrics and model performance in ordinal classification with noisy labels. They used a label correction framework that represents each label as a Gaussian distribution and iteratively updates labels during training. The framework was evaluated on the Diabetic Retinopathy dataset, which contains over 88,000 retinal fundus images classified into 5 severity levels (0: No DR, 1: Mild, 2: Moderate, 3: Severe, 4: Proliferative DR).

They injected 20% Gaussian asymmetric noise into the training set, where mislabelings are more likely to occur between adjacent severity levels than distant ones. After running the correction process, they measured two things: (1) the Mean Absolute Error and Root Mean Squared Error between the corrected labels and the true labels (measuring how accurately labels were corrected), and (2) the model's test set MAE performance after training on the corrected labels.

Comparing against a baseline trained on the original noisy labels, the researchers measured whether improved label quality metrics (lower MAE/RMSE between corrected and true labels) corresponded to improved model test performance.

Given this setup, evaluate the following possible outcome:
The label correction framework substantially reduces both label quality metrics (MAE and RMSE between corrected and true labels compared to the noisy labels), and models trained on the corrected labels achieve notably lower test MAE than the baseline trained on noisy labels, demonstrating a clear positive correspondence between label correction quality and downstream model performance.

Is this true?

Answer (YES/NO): NO